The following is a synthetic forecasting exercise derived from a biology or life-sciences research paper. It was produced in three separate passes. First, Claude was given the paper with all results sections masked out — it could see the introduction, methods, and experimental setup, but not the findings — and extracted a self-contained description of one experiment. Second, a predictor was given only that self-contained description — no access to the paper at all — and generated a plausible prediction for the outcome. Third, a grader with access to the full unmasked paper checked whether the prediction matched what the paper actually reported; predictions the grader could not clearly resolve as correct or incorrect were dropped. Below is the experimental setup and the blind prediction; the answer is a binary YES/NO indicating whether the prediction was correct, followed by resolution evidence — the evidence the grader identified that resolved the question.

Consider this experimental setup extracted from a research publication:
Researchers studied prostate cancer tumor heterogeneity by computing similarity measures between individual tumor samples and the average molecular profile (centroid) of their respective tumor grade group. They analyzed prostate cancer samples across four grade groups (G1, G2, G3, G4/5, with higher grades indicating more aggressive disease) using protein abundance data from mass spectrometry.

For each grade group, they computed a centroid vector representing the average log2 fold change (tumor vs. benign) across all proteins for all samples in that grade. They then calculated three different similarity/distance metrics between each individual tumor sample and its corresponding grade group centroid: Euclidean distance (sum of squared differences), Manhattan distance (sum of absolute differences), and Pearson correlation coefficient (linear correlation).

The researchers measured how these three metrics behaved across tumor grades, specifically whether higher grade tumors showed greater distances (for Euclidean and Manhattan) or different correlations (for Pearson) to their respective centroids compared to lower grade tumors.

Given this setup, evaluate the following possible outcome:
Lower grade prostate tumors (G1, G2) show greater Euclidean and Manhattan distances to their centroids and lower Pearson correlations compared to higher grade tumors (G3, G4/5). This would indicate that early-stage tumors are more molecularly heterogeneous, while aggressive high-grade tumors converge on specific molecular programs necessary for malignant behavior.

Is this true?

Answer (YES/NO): NO